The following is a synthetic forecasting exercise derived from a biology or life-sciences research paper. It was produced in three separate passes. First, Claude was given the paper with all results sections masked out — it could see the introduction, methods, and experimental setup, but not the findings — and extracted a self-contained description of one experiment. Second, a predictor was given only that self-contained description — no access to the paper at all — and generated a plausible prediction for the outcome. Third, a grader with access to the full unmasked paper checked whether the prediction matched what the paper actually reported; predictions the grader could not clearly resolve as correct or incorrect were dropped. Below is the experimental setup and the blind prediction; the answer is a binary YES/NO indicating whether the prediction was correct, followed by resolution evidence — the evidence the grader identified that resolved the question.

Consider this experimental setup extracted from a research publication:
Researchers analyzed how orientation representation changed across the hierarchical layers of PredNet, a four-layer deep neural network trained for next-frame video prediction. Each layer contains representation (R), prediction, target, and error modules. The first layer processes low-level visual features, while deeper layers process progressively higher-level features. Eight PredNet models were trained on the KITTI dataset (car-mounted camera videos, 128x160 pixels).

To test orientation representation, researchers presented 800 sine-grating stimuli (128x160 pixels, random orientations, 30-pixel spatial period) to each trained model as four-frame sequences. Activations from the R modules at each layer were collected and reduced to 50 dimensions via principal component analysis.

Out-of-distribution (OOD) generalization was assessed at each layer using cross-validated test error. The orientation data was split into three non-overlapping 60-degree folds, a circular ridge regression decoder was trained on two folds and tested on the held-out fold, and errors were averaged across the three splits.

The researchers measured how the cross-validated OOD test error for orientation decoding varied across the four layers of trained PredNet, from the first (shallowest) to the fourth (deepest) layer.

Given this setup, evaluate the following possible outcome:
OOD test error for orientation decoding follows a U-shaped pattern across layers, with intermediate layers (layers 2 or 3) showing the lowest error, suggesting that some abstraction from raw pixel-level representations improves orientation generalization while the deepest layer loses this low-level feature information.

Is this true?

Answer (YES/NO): NO